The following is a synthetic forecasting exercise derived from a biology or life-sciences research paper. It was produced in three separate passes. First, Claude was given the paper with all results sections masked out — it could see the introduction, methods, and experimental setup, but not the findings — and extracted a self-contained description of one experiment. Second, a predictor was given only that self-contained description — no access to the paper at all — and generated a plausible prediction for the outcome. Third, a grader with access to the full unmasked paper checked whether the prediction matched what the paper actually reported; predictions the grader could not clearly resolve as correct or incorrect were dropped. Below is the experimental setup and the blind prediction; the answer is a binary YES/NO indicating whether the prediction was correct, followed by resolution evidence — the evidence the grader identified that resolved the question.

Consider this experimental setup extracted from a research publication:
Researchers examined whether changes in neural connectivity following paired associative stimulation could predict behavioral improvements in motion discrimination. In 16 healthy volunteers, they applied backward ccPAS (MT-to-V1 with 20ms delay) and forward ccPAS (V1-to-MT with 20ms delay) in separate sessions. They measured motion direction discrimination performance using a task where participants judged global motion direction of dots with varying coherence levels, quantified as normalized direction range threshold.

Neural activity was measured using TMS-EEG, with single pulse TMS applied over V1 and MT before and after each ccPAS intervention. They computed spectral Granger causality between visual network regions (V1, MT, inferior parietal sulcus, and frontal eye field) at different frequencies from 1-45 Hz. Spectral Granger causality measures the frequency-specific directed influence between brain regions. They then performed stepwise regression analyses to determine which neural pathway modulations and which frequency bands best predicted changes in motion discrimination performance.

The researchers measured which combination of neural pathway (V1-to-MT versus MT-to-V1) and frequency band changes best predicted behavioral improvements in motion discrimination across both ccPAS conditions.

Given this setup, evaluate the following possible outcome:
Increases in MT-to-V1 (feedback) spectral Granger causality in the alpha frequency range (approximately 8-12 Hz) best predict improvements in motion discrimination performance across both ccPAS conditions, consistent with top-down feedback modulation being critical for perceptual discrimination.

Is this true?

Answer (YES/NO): NO